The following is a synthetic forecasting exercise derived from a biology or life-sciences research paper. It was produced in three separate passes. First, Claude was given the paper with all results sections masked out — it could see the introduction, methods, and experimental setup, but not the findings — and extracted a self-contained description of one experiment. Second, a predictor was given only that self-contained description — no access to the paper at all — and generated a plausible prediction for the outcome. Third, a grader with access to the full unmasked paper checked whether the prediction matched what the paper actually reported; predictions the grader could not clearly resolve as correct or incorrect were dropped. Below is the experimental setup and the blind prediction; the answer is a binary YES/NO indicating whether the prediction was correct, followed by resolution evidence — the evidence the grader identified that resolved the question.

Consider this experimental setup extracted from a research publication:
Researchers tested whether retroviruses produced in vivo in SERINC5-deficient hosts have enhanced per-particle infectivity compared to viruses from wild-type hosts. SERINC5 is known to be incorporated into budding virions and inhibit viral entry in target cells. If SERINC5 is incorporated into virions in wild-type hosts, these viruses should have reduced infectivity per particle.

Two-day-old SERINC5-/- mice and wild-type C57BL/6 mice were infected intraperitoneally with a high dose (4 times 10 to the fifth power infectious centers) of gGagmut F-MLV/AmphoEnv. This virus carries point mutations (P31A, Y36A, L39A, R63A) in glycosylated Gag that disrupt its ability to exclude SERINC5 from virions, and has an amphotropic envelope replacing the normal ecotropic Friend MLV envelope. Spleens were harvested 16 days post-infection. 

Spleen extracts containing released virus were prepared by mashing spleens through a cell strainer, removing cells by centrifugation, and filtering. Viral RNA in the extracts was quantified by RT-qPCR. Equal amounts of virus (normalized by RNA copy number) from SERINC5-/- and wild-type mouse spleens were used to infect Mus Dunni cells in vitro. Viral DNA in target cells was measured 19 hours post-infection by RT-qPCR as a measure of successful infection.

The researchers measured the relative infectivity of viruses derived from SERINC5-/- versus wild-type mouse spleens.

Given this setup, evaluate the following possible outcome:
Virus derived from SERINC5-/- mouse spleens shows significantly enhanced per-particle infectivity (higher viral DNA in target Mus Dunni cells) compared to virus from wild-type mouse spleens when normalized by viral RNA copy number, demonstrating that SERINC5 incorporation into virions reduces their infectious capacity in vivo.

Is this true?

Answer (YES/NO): YES